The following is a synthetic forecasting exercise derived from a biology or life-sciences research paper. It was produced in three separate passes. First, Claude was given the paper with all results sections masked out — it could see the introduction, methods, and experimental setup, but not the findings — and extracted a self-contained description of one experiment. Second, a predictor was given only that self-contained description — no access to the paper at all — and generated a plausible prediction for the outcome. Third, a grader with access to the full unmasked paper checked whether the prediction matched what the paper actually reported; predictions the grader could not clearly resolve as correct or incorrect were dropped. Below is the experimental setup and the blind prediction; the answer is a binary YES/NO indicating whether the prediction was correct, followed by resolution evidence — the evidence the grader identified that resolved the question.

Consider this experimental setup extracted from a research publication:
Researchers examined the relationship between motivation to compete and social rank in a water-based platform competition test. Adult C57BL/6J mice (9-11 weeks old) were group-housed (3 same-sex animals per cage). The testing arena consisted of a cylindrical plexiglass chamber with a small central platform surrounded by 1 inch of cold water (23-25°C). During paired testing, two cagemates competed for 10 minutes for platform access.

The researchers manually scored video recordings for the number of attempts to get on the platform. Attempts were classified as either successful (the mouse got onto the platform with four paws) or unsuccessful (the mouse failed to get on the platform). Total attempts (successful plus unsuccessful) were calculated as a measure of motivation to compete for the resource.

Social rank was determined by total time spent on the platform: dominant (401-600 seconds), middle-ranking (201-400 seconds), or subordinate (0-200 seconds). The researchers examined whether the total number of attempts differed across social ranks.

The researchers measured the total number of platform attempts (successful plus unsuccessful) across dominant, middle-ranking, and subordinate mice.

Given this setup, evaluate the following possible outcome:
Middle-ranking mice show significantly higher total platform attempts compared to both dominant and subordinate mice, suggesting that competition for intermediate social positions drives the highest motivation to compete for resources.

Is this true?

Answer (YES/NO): NO